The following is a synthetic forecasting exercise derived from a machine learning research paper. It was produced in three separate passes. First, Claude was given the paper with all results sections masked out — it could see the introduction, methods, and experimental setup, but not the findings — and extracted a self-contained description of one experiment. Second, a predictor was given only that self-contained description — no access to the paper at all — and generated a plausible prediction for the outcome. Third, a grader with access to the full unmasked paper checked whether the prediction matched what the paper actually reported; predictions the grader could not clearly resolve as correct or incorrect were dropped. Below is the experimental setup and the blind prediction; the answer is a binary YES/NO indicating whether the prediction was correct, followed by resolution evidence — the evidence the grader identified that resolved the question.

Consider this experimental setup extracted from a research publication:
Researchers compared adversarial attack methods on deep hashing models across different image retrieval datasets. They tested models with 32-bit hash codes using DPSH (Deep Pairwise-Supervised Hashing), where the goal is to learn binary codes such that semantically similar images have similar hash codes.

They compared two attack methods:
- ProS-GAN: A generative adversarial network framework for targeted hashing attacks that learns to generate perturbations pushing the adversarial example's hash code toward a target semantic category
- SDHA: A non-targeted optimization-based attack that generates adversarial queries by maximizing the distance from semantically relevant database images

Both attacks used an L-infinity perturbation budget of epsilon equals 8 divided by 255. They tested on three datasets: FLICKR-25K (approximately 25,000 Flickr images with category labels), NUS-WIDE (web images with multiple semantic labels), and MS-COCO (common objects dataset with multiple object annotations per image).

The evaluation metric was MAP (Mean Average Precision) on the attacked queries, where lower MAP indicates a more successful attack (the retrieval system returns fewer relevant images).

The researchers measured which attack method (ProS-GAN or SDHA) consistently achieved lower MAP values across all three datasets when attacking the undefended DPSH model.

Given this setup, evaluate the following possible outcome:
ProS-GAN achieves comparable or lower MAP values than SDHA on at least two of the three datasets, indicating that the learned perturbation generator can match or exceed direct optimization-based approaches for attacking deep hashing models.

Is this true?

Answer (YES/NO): NO